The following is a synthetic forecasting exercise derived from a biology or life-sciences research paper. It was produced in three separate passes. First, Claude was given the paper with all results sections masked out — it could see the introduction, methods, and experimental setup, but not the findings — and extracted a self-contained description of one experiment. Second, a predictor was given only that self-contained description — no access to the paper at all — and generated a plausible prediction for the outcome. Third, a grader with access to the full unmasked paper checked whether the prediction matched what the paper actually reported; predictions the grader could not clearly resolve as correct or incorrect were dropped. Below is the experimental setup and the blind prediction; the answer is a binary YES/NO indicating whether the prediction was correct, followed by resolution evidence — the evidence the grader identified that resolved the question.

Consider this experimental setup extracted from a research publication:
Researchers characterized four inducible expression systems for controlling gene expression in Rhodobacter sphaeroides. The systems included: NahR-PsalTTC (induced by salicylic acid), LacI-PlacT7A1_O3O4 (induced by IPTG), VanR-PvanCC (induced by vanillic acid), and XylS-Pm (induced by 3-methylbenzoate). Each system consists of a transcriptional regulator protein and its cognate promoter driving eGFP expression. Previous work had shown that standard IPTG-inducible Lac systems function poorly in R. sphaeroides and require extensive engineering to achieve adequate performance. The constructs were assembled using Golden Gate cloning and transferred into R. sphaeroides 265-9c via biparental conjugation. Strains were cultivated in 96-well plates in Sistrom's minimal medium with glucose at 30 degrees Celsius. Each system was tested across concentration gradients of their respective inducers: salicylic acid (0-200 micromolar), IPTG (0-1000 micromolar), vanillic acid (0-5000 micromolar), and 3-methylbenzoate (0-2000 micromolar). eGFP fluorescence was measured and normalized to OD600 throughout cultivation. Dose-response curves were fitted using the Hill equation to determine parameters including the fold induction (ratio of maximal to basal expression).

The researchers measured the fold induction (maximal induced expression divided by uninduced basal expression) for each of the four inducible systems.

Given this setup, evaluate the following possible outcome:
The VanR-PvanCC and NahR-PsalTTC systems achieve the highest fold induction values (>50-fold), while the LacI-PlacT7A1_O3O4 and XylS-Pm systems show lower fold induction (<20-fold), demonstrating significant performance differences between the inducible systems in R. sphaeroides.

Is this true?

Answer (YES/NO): NO